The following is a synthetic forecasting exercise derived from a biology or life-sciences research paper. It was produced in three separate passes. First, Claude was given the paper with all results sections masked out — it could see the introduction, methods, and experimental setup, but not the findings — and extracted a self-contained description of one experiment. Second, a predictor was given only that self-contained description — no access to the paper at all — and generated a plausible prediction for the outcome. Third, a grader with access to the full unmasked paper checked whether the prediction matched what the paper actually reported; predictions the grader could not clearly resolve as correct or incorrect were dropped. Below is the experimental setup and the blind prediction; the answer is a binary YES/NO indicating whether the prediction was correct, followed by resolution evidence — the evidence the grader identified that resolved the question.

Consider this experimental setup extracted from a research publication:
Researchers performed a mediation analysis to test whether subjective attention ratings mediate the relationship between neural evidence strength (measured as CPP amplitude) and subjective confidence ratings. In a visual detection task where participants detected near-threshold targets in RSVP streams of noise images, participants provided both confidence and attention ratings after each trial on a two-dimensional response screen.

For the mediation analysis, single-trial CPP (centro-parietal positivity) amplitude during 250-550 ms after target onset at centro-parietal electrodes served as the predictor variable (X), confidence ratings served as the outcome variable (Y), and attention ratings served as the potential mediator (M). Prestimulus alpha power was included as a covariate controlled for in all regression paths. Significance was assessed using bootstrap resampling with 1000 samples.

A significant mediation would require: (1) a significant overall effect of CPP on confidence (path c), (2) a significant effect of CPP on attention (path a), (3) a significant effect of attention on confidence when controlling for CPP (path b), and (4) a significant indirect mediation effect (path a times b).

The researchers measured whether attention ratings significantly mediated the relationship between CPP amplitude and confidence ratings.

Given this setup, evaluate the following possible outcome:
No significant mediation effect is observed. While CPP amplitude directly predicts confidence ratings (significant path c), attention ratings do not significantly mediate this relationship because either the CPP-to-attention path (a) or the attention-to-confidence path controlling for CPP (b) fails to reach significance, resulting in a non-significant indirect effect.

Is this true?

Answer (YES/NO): NO